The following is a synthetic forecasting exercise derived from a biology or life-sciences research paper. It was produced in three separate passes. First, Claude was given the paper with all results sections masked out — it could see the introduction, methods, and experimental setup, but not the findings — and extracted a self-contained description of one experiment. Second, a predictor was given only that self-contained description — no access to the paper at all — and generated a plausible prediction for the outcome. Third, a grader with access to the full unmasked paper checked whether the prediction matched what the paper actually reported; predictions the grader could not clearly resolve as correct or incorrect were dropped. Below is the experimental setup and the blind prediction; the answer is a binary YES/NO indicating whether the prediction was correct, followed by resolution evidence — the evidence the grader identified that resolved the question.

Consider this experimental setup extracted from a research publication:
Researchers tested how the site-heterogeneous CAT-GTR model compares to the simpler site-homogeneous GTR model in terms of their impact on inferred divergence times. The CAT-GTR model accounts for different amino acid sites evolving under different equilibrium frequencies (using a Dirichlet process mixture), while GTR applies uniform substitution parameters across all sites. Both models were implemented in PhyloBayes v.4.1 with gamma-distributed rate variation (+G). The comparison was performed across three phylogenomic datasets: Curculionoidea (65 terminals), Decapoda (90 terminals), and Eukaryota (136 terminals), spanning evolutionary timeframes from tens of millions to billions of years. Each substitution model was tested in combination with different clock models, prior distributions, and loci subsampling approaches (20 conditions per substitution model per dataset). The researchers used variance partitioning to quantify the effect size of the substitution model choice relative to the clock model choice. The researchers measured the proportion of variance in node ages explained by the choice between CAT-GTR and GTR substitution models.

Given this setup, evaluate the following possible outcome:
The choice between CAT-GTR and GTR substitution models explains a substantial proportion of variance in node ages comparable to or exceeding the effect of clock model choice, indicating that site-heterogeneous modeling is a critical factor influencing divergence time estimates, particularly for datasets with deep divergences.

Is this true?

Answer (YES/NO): NO